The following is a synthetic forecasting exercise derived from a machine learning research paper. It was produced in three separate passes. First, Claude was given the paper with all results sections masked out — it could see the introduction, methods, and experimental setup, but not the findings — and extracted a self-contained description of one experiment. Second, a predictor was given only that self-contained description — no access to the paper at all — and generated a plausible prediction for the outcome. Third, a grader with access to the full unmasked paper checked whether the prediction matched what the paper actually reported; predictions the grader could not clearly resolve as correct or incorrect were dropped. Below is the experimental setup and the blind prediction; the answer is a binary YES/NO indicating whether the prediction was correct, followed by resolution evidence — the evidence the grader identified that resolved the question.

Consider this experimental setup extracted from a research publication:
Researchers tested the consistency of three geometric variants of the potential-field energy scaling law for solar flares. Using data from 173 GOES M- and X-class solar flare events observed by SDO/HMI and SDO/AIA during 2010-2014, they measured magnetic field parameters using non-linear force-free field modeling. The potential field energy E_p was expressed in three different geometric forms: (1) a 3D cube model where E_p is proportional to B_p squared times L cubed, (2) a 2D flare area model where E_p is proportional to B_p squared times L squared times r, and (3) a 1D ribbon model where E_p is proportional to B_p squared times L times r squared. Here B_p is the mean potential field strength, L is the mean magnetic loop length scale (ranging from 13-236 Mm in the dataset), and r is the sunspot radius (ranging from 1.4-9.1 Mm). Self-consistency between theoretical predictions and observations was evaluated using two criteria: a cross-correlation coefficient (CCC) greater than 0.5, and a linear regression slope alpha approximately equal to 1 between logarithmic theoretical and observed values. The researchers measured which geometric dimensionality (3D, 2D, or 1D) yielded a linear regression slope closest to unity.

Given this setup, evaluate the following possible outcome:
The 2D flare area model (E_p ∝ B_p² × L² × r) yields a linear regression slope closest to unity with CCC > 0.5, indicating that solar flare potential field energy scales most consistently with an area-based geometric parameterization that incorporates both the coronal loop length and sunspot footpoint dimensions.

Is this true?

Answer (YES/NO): YES